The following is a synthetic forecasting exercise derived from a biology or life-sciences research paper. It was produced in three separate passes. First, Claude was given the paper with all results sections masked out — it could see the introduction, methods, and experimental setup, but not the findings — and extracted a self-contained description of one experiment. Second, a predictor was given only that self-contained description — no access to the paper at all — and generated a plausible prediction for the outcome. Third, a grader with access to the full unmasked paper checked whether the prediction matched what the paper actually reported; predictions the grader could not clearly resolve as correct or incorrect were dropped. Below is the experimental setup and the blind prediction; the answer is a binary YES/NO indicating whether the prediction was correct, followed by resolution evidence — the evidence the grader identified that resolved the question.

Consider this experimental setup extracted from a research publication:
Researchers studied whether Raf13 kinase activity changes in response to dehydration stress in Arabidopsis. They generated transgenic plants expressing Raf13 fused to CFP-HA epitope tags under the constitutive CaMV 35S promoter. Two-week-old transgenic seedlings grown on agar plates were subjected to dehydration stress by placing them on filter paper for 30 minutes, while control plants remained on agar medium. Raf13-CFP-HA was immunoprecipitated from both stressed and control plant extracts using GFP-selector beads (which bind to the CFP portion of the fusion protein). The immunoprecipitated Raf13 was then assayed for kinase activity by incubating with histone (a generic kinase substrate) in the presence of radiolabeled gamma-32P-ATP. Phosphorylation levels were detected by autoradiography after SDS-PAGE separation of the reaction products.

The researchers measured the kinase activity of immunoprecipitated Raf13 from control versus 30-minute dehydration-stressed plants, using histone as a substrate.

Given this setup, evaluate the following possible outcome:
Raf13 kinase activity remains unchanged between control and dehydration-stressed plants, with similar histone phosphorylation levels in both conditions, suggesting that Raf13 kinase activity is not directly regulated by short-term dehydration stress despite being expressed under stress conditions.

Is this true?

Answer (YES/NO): NO